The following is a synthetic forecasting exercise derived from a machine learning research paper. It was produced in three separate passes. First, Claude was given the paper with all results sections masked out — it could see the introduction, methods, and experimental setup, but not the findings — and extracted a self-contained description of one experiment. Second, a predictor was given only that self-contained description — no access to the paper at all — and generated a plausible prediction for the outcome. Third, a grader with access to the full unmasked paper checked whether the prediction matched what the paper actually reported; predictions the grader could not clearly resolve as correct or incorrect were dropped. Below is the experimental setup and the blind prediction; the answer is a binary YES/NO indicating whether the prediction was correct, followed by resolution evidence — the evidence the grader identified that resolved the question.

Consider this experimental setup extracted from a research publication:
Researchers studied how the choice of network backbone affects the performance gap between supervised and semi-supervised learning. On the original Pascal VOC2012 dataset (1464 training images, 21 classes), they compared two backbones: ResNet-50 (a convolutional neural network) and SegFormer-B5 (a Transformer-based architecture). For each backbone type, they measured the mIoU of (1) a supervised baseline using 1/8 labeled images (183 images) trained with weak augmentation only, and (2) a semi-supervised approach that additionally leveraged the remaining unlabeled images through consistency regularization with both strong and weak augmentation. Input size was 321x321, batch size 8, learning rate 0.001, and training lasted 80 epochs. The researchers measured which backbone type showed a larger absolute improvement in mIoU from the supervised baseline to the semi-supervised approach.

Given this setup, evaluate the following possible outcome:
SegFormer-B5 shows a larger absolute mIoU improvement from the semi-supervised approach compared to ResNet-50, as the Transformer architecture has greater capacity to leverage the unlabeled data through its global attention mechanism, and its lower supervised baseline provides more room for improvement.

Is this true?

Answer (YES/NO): NO